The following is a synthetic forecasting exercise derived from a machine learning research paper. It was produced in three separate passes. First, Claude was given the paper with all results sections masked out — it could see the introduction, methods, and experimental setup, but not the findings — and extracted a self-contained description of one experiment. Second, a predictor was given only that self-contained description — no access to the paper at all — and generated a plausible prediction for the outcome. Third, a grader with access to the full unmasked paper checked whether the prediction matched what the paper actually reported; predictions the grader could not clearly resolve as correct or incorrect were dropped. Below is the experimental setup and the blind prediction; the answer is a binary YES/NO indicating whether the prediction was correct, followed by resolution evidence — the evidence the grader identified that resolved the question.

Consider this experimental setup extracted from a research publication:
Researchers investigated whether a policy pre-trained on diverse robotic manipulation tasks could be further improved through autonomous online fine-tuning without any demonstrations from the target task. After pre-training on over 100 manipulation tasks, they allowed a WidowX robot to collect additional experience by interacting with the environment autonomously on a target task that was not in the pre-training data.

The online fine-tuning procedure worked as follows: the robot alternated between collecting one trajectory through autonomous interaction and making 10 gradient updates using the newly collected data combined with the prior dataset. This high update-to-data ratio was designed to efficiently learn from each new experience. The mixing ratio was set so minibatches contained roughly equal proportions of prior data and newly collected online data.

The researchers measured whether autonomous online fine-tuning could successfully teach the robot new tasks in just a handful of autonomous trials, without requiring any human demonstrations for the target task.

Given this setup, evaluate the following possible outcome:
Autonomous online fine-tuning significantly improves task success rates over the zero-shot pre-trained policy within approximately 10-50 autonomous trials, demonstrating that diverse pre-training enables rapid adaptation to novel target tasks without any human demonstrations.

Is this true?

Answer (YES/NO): NO